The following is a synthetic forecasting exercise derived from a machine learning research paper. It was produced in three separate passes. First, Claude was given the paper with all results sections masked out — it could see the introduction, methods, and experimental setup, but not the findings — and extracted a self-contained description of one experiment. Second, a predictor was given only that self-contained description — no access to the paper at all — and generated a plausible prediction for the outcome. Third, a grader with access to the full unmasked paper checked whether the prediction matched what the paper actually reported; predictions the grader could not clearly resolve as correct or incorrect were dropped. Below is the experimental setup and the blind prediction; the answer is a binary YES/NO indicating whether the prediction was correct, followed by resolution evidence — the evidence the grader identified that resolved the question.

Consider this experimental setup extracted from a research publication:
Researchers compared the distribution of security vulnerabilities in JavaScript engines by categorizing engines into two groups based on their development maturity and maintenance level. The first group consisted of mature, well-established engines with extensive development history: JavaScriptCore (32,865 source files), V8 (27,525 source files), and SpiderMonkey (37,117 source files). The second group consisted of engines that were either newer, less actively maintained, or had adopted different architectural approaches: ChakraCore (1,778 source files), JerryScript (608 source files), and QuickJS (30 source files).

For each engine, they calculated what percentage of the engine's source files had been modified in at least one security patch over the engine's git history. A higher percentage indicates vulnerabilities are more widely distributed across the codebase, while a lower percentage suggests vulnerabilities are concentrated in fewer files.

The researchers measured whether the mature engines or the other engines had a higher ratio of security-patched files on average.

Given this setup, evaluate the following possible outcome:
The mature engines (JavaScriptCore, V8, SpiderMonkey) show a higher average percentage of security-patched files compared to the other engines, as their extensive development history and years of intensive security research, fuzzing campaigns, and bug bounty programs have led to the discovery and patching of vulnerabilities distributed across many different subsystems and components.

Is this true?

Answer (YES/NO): NO